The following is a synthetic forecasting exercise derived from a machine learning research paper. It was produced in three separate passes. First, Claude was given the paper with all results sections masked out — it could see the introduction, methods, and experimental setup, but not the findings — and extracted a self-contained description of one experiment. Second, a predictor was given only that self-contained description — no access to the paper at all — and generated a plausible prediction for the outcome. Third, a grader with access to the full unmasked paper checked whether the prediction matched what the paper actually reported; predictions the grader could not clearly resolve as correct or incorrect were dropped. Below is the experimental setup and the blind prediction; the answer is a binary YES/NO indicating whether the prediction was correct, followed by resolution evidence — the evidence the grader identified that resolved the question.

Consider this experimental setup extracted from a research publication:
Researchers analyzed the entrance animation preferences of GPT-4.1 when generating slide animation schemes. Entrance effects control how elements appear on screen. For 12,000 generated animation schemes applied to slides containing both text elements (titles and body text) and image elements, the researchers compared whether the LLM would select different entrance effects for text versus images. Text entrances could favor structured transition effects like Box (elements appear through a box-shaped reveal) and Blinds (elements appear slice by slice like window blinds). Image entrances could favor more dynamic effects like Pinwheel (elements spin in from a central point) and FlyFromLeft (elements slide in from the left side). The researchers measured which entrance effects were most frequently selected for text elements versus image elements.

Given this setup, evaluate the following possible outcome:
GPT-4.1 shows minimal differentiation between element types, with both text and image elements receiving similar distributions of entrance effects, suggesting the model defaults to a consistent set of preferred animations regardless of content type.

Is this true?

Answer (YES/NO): NO